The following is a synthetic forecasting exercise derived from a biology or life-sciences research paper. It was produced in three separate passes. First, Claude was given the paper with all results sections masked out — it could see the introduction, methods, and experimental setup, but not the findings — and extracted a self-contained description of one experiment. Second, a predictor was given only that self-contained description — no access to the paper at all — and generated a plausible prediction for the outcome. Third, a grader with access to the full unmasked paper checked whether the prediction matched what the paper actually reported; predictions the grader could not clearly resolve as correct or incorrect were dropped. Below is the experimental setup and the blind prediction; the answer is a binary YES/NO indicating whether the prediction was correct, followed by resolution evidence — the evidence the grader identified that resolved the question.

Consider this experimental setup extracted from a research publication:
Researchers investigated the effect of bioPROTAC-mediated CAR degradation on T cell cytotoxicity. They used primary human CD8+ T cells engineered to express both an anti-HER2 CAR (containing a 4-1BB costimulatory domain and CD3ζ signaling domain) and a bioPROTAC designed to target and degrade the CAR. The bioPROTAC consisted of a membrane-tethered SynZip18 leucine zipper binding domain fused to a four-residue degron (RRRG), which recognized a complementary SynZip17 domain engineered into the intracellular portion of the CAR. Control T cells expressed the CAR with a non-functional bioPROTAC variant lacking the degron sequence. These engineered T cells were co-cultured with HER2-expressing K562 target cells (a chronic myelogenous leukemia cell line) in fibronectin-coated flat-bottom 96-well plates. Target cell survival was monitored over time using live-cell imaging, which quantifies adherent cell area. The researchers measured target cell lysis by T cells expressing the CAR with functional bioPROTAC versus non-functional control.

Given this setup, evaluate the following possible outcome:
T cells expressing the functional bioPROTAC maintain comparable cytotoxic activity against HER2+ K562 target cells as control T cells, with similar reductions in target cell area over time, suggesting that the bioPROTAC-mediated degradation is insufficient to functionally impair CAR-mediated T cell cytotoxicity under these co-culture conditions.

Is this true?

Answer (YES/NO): NO